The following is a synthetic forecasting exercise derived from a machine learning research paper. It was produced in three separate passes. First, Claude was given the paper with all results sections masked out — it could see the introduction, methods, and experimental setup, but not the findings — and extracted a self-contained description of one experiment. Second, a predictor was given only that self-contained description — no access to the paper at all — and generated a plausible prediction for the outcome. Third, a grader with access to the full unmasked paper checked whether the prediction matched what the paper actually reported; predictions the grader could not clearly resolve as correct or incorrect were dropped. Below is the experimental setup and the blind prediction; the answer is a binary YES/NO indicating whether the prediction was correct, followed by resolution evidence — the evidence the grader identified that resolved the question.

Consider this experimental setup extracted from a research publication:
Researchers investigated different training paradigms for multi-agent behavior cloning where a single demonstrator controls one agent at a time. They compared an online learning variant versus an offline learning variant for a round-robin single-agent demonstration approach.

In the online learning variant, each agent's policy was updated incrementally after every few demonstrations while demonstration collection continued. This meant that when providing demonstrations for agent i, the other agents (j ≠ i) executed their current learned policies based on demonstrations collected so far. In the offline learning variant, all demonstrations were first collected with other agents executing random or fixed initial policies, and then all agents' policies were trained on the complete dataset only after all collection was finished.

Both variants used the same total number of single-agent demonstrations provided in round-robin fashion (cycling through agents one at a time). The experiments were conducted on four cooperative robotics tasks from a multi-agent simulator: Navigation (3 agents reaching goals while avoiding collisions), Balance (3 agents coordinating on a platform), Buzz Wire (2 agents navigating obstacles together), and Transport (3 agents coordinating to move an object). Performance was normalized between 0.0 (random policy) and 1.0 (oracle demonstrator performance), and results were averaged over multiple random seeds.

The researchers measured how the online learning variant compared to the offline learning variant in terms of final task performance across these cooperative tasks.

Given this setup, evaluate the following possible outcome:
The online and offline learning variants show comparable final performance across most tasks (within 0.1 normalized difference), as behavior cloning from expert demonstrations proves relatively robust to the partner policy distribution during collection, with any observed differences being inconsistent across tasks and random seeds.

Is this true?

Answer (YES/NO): NO